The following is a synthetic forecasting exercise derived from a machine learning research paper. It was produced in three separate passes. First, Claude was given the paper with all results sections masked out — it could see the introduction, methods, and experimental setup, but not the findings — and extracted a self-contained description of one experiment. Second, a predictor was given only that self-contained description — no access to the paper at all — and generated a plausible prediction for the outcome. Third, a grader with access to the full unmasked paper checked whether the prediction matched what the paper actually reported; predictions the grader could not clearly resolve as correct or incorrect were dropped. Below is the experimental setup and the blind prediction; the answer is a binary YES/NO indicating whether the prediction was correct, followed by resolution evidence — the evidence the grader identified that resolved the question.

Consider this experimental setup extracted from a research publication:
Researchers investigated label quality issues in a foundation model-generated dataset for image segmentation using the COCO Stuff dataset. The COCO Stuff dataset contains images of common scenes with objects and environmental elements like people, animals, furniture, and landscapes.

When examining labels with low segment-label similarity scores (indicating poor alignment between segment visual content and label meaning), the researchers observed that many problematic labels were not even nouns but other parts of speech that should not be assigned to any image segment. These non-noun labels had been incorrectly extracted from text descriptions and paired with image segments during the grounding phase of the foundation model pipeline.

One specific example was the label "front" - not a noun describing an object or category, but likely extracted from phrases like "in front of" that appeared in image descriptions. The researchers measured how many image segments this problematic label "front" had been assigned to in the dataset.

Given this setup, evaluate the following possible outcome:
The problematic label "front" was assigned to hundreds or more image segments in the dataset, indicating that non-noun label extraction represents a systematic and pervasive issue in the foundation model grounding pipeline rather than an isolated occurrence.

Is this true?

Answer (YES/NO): YES